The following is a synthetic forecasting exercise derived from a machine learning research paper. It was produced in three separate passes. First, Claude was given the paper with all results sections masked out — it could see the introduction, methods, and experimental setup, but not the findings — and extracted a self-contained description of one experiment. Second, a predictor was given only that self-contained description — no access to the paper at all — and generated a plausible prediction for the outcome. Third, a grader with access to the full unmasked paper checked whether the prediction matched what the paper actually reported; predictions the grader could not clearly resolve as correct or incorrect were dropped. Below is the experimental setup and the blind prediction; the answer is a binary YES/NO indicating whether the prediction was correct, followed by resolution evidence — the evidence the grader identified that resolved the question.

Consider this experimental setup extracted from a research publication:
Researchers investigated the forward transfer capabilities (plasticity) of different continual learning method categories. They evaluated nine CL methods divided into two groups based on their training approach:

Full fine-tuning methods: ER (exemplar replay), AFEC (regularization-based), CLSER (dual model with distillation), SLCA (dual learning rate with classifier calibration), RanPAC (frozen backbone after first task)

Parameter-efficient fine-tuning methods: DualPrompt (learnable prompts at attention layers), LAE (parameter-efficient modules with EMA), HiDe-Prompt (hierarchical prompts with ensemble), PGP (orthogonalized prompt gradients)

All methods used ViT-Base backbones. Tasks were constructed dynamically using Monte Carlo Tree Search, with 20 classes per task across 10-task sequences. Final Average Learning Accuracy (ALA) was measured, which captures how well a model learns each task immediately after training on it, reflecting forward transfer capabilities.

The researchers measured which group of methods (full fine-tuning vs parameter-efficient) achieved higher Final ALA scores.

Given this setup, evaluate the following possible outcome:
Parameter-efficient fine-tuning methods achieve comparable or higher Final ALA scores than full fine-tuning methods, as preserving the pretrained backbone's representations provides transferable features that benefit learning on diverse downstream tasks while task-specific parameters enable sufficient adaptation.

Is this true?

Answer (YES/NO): NO